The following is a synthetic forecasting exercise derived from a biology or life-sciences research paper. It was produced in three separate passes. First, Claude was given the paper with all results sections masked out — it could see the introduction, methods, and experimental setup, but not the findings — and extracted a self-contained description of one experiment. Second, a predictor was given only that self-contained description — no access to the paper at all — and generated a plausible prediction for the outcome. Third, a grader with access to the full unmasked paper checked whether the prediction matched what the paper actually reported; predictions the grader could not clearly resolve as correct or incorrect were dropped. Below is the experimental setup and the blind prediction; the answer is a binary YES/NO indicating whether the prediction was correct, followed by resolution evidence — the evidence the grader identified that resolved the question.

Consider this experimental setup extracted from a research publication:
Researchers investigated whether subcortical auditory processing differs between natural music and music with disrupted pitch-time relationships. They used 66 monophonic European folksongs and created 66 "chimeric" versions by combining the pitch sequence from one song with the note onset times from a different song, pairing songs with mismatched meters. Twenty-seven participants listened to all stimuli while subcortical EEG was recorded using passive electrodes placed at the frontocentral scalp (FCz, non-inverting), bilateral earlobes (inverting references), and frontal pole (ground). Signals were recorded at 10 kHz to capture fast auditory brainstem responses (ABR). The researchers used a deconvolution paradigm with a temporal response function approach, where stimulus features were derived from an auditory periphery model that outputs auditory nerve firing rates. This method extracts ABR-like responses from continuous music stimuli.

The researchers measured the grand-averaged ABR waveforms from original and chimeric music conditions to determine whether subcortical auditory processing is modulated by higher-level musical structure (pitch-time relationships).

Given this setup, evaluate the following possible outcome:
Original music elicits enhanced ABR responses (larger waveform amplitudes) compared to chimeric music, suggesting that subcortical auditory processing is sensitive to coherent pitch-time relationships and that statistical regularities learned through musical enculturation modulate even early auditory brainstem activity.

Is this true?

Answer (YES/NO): NO